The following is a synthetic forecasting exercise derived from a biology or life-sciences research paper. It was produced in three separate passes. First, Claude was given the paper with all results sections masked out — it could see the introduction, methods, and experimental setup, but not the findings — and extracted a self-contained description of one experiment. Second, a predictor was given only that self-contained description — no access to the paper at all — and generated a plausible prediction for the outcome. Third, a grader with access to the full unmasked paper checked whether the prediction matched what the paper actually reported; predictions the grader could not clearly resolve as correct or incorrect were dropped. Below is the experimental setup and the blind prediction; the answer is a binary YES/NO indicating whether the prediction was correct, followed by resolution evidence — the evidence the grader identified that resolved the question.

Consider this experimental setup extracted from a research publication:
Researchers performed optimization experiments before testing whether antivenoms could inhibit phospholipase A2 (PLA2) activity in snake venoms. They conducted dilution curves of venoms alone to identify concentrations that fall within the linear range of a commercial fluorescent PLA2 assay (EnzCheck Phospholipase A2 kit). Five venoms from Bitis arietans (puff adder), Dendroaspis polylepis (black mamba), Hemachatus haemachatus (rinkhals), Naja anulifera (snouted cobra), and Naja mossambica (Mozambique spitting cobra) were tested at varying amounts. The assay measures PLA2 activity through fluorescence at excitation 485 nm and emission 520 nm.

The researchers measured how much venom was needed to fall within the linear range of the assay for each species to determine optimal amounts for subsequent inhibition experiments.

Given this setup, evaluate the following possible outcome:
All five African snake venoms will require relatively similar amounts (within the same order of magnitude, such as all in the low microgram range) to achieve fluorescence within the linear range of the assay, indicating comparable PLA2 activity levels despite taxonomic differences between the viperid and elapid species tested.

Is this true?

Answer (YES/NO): NO